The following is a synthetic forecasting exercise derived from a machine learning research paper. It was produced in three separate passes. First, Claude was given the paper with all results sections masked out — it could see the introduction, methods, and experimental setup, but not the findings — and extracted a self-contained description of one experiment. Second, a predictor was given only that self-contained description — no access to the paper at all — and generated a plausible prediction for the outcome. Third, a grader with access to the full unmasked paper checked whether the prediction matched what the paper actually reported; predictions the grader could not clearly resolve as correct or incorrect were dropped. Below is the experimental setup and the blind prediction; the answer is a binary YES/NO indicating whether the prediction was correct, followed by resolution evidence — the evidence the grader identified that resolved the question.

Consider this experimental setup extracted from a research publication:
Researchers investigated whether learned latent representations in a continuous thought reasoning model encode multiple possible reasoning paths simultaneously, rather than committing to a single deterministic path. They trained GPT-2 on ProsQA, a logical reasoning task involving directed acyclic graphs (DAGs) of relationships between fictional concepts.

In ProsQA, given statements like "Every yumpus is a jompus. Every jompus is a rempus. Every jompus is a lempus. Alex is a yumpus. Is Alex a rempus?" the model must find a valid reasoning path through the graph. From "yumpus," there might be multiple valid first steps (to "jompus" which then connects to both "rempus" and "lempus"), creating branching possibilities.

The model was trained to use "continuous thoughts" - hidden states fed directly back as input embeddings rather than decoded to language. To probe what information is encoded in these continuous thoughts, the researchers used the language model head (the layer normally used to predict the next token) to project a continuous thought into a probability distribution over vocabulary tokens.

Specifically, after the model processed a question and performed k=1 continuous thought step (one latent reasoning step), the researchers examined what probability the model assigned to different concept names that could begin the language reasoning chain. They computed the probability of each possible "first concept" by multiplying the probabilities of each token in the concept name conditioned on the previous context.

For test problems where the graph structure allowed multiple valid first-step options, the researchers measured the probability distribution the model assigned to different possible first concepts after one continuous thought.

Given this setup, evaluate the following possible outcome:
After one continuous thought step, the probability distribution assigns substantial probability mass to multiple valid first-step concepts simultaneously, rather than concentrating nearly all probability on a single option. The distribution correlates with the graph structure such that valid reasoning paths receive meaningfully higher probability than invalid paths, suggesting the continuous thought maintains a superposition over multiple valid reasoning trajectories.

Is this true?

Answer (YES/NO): YES